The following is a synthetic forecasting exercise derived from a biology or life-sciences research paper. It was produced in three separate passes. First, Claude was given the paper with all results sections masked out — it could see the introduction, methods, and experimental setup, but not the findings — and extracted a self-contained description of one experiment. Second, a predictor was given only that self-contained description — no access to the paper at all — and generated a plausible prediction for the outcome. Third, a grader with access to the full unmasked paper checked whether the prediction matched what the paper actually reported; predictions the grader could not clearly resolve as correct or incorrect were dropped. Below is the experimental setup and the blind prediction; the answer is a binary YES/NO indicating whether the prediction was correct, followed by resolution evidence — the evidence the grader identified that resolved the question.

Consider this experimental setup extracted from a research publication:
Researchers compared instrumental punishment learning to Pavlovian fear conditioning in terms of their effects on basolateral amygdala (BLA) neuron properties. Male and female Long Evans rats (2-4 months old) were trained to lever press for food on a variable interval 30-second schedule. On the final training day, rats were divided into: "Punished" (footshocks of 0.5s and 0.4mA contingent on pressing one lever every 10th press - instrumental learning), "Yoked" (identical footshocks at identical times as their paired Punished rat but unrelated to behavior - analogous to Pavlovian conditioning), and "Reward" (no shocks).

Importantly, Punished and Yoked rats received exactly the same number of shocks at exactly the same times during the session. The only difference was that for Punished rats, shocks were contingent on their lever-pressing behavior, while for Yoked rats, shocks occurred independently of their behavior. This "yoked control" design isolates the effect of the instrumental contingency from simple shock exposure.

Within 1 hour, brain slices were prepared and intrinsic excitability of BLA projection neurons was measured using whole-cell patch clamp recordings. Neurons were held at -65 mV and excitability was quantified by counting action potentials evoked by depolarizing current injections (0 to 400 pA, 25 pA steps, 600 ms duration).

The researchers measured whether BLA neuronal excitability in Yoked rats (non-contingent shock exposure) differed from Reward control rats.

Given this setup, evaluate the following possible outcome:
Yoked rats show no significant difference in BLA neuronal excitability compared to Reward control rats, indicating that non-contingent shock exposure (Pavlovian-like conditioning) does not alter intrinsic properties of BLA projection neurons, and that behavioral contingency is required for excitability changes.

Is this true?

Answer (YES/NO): NO